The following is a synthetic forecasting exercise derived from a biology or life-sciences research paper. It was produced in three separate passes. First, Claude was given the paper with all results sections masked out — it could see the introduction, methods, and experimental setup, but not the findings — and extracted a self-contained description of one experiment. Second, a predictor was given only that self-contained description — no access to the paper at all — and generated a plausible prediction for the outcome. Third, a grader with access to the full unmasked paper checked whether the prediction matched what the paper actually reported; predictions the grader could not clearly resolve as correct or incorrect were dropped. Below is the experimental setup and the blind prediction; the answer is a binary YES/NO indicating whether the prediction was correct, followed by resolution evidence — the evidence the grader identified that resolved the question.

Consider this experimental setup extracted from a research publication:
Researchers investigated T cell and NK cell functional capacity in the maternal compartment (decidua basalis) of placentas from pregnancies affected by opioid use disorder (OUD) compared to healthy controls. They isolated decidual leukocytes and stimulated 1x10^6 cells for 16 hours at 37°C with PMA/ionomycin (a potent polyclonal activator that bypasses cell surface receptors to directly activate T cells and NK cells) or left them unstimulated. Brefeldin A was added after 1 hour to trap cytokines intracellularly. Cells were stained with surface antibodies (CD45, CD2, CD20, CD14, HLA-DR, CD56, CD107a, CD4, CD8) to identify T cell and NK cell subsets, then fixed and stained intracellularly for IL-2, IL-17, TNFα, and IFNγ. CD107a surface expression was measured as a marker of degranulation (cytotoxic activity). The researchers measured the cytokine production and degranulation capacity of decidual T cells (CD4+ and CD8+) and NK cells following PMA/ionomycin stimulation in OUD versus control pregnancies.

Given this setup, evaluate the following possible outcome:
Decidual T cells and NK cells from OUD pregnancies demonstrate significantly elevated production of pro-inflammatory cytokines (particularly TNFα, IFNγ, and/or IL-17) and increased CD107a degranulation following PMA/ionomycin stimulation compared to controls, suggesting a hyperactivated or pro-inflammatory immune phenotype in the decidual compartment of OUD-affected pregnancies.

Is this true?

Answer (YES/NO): NO